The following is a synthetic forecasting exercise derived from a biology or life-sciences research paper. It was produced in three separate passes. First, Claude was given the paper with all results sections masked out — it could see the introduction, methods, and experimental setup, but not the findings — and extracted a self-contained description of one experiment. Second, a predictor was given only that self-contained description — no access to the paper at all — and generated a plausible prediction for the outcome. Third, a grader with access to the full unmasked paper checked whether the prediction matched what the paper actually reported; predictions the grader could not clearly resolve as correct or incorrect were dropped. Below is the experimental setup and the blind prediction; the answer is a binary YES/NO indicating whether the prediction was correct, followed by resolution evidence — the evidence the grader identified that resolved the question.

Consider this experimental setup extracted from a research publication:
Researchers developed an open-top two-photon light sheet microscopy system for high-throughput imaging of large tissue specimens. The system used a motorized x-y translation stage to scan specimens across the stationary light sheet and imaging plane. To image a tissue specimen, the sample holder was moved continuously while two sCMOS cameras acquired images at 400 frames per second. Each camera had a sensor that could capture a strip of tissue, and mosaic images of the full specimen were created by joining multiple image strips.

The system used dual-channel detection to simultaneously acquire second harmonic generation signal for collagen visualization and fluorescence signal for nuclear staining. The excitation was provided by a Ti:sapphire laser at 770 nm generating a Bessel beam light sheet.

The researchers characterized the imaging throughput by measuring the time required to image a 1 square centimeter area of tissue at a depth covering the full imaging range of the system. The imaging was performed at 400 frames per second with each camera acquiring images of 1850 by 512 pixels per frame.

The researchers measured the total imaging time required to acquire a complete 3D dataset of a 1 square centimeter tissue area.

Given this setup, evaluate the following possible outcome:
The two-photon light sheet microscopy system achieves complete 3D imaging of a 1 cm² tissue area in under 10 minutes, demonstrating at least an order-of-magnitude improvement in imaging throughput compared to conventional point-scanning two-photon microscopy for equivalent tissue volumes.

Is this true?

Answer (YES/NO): YES